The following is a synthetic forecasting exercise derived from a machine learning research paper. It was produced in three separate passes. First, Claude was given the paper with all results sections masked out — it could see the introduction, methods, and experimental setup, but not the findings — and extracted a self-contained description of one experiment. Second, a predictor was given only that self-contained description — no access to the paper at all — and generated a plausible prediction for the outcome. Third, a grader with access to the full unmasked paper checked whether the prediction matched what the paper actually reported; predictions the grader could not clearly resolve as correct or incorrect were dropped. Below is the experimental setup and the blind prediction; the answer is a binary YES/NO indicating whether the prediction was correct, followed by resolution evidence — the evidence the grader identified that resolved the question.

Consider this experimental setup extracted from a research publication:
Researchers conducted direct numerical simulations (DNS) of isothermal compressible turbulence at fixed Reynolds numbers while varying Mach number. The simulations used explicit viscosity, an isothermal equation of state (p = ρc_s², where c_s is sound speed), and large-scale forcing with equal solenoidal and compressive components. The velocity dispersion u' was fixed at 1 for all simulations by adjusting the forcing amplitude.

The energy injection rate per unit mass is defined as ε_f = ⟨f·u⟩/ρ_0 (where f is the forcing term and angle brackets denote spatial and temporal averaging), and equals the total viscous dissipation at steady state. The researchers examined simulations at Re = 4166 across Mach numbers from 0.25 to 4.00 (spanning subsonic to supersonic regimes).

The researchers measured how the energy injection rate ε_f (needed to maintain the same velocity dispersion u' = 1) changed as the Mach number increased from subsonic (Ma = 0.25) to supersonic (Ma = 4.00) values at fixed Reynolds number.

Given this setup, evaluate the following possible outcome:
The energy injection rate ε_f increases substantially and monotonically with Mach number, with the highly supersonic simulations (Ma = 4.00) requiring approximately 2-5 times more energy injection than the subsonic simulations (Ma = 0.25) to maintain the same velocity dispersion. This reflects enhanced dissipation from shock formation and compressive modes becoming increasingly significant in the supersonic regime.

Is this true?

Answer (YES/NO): NO